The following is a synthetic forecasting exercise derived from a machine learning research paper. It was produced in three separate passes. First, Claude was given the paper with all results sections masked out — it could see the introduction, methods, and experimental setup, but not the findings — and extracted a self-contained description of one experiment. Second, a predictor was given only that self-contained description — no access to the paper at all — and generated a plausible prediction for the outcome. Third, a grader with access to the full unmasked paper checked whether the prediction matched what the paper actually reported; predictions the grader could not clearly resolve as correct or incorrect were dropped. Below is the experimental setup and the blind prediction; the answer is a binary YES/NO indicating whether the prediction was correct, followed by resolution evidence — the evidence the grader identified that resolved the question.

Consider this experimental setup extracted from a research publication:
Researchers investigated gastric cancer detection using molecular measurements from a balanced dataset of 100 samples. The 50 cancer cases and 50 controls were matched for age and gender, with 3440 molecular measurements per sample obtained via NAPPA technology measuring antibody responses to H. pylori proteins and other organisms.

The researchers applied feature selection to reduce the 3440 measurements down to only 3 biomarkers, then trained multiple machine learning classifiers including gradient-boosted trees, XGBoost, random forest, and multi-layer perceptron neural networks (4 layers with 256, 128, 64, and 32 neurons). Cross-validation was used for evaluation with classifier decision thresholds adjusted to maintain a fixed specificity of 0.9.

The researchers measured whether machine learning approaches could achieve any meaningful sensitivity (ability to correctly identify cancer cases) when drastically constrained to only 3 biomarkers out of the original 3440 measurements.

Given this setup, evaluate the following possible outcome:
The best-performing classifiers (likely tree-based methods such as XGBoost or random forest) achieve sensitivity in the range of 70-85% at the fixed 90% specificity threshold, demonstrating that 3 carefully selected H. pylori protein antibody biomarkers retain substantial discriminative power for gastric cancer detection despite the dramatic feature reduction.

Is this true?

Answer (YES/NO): NO